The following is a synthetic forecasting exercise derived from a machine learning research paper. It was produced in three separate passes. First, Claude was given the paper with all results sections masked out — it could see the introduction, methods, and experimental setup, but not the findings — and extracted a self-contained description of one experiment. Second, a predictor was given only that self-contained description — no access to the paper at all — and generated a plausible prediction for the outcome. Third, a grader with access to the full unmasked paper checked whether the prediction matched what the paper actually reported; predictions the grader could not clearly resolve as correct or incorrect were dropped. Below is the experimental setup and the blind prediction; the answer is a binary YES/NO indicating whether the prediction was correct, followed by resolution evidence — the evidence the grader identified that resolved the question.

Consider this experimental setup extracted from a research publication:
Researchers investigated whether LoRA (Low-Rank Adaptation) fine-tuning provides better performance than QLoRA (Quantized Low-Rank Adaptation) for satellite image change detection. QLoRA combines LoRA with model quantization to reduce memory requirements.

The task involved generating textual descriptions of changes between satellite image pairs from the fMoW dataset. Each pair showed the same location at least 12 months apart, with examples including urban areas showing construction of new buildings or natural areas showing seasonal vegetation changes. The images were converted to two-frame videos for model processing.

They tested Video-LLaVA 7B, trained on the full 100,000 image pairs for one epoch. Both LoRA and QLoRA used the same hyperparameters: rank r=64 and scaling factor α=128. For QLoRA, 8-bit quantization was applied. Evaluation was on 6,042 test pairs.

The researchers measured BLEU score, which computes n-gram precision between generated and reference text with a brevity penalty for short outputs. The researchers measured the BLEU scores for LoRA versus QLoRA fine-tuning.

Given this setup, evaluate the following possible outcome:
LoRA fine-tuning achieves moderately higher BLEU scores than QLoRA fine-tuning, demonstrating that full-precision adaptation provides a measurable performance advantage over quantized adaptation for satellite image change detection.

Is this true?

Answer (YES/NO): NO